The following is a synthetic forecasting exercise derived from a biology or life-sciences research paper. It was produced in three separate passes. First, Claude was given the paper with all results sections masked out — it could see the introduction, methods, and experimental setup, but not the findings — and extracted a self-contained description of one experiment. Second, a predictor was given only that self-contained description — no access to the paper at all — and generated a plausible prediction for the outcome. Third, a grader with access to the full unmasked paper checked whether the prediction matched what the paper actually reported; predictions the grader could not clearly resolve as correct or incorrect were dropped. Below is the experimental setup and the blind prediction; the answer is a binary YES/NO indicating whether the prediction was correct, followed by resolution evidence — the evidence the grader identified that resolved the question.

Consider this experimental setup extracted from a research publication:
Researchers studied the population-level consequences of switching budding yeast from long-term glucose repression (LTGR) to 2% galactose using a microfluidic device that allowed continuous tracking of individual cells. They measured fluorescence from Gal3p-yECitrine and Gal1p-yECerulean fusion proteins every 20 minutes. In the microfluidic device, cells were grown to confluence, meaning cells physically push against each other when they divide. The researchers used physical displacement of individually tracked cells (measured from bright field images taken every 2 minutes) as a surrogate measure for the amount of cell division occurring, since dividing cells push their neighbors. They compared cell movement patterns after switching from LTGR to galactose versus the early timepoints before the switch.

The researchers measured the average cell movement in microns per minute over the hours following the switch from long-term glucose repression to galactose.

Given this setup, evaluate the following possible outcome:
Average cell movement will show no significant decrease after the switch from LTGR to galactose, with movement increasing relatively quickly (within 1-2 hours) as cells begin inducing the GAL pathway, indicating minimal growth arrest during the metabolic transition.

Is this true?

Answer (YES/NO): NO